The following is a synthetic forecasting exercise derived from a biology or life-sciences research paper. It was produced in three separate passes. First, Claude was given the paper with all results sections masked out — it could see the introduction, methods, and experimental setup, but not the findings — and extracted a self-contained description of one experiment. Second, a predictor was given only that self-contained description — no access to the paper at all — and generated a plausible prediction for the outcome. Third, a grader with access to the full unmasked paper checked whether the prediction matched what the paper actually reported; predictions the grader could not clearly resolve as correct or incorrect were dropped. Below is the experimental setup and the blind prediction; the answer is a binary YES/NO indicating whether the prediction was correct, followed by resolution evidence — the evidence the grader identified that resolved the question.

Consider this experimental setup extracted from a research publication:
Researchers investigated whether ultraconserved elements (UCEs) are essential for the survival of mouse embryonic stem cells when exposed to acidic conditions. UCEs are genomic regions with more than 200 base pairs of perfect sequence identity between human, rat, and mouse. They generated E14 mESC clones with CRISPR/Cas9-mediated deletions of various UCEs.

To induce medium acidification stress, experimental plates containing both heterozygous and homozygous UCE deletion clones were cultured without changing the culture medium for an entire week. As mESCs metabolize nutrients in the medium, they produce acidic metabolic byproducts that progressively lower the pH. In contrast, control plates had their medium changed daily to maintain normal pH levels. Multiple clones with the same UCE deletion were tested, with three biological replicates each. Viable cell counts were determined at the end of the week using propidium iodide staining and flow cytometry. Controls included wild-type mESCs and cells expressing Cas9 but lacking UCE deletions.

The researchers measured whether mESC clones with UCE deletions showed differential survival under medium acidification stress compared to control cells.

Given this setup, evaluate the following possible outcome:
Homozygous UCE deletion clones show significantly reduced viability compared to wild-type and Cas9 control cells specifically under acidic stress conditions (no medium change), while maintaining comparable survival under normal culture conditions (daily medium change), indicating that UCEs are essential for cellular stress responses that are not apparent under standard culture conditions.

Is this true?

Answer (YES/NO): NO